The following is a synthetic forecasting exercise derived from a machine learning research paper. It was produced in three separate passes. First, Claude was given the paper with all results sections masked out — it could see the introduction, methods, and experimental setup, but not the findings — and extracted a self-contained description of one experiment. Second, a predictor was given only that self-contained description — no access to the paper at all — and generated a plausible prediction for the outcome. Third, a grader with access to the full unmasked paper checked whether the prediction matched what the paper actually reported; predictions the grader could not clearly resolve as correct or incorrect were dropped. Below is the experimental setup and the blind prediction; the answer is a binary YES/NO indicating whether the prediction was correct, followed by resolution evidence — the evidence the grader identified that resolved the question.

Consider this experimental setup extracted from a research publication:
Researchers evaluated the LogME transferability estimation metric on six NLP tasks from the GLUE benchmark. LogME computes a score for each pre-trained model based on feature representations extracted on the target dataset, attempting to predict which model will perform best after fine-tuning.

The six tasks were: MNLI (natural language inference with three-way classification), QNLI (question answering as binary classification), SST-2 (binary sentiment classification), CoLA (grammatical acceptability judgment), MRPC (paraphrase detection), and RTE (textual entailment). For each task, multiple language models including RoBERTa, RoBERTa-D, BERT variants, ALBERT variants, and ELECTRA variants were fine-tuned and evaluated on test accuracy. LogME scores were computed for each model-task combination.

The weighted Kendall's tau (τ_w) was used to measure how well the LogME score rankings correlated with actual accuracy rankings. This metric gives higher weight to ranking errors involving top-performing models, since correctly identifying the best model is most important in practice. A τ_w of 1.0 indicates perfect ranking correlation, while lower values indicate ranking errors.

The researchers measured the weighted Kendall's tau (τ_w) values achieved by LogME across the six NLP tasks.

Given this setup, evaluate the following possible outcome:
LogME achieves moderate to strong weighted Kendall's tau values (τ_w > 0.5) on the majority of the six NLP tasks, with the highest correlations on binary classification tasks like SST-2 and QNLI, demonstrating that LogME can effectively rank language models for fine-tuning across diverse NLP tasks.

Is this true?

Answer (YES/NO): NO